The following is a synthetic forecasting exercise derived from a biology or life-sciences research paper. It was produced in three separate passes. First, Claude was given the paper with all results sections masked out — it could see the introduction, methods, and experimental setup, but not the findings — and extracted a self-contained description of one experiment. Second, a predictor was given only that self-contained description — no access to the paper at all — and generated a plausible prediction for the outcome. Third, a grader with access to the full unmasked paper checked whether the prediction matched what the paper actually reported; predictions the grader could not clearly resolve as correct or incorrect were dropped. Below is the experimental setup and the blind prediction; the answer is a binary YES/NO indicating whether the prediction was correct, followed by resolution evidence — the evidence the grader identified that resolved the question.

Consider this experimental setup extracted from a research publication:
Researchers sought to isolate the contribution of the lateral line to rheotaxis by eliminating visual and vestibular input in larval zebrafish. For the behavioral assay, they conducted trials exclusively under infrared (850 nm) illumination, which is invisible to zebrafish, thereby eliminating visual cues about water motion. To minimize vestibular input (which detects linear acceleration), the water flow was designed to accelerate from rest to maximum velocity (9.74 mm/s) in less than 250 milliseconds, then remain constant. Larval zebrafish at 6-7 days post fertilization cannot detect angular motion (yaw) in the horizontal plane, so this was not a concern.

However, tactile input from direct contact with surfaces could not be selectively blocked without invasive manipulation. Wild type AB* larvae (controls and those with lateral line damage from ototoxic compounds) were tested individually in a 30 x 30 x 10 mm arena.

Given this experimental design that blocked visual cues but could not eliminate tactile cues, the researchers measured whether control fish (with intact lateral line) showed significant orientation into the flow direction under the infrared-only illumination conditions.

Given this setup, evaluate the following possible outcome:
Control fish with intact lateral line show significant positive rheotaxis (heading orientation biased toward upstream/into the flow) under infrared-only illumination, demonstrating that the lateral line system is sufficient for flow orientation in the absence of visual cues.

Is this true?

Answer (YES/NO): NO